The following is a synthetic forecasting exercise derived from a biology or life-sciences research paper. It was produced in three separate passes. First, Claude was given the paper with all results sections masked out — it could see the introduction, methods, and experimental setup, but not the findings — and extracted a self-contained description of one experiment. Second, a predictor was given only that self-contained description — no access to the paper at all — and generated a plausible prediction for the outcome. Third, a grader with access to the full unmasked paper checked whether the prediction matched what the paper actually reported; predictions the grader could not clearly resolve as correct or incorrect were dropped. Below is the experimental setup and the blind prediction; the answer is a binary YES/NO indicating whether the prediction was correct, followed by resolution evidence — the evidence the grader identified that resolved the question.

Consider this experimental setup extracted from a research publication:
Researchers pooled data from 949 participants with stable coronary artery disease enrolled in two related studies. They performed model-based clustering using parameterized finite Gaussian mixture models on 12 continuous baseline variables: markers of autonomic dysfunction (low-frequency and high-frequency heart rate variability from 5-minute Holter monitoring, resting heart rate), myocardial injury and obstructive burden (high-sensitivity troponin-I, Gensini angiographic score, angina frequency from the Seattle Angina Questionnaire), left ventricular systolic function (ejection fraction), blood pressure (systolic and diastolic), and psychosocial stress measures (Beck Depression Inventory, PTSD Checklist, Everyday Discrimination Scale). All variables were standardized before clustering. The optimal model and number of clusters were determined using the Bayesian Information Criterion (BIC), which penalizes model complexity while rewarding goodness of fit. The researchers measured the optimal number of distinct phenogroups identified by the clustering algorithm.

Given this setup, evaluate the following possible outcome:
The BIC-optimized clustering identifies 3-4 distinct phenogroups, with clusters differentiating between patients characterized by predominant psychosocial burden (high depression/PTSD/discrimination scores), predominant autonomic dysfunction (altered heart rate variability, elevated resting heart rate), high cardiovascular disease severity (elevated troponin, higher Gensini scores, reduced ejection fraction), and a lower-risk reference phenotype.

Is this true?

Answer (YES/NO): YES